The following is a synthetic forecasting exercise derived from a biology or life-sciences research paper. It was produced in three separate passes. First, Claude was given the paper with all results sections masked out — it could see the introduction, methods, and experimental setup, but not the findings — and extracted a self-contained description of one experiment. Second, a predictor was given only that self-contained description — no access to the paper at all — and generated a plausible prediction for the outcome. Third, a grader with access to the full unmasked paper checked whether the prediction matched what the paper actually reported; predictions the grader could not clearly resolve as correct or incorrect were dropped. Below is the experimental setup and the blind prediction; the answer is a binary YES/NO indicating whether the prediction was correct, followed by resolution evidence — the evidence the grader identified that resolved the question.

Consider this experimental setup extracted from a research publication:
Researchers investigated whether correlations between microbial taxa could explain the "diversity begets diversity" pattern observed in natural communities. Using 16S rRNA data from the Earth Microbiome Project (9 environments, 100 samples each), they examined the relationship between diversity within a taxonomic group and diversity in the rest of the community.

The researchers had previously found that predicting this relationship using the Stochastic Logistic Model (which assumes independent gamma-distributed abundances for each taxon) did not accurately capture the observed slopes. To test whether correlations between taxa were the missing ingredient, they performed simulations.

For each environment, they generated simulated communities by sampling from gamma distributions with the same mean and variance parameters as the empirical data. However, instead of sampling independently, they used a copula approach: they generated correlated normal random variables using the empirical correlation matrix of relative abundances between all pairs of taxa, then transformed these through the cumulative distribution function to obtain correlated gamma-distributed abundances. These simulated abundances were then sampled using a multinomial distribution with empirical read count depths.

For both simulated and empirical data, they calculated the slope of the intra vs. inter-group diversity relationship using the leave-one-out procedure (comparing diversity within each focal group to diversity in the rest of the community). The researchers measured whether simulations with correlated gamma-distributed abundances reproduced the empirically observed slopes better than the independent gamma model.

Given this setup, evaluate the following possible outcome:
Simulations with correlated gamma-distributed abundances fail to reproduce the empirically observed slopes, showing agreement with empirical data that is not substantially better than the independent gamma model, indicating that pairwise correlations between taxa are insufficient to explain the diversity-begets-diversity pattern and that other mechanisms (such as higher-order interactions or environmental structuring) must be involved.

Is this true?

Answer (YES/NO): NO